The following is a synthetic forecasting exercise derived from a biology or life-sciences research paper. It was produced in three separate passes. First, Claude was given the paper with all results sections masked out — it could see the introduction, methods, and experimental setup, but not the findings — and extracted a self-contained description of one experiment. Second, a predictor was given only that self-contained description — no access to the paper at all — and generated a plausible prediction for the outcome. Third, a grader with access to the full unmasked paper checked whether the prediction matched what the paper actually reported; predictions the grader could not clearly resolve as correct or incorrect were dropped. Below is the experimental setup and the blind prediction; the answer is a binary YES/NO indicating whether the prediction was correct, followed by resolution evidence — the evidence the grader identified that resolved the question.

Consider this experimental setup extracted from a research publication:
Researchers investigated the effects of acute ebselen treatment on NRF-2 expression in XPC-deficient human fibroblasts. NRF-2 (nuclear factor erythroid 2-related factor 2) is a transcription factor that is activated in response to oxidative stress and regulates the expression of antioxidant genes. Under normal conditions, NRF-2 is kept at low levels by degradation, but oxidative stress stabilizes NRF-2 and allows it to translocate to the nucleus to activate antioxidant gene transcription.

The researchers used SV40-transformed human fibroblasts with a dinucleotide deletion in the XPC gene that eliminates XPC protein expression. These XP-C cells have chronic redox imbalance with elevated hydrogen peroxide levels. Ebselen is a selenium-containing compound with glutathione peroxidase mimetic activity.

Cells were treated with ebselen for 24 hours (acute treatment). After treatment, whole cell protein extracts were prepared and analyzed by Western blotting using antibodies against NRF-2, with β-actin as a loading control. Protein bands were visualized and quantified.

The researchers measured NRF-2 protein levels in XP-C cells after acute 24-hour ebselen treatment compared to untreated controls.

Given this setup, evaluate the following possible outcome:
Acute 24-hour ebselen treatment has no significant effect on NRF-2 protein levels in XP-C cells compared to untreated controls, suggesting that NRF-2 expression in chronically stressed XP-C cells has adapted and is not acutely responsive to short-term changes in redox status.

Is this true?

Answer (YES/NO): NO